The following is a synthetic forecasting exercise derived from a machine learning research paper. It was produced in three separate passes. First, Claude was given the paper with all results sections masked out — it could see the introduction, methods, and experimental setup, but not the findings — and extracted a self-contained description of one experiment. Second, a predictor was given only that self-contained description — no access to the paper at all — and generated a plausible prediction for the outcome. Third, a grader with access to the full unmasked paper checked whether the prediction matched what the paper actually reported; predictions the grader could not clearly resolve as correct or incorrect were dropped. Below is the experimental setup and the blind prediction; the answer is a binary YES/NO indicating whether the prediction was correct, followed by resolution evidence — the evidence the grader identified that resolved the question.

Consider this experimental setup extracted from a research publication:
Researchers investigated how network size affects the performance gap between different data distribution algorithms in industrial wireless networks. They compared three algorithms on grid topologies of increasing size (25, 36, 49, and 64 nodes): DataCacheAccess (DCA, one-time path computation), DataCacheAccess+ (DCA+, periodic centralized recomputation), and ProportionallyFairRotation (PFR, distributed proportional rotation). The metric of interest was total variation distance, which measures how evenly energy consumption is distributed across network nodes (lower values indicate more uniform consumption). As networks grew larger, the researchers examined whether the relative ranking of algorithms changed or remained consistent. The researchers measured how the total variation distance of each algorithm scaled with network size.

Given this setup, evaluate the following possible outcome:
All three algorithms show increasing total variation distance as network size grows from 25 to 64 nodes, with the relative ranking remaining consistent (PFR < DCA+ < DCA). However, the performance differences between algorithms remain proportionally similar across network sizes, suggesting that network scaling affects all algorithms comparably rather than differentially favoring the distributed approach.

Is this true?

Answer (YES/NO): NO